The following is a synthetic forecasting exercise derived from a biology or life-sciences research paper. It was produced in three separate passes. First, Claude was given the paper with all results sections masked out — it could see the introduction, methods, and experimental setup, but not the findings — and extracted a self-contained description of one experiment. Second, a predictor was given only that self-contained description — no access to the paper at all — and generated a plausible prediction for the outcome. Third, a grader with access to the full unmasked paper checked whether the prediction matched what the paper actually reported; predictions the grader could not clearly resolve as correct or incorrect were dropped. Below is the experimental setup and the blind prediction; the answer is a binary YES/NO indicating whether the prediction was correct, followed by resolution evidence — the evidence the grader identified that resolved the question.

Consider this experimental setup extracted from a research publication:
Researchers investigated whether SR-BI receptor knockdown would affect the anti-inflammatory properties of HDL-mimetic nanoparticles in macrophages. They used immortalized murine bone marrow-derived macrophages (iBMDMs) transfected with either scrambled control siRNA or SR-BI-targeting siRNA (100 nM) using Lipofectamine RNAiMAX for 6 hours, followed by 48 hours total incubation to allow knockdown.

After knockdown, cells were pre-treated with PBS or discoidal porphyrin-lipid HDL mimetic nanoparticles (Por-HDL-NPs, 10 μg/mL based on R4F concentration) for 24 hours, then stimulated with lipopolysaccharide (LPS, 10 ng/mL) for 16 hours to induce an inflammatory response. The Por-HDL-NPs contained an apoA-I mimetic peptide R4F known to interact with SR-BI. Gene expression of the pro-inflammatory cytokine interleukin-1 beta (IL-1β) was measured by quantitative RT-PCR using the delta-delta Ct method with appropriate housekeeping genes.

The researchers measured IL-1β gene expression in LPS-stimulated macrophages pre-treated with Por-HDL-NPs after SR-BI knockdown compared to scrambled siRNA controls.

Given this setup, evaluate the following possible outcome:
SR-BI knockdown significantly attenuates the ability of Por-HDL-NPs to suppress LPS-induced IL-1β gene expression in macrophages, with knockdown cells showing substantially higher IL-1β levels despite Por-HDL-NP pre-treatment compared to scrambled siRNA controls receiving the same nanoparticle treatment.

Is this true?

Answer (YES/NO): NO